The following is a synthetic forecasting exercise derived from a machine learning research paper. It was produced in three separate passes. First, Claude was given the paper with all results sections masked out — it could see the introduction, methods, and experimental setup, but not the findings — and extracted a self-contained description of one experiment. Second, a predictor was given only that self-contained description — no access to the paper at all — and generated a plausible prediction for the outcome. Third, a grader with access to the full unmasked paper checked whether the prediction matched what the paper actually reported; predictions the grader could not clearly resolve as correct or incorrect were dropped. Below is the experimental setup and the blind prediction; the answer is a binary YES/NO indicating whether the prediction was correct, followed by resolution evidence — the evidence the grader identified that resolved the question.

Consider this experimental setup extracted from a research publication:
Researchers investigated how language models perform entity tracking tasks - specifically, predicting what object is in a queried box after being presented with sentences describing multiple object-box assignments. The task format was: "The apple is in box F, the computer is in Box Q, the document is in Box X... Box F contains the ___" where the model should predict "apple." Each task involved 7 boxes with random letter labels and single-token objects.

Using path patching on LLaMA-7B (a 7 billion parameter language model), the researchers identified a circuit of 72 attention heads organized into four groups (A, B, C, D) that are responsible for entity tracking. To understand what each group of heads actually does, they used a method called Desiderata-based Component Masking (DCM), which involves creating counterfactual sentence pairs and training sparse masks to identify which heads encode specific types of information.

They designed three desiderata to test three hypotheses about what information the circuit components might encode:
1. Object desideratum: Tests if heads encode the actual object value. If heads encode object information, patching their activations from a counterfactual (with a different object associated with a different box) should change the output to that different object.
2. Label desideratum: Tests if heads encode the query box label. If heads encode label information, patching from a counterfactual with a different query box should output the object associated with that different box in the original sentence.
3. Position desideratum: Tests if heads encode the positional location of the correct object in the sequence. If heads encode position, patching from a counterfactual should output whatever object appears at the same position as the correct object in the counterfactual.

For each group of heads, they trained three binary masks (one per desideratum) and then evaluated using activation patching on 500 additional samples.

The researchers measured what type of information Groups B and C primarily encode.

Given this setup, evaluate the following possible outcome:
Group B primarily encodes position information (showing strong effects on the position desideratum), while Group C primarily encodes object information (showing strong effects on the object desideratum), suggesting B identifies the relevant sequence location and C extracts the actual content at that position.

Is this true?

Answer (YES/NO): NO